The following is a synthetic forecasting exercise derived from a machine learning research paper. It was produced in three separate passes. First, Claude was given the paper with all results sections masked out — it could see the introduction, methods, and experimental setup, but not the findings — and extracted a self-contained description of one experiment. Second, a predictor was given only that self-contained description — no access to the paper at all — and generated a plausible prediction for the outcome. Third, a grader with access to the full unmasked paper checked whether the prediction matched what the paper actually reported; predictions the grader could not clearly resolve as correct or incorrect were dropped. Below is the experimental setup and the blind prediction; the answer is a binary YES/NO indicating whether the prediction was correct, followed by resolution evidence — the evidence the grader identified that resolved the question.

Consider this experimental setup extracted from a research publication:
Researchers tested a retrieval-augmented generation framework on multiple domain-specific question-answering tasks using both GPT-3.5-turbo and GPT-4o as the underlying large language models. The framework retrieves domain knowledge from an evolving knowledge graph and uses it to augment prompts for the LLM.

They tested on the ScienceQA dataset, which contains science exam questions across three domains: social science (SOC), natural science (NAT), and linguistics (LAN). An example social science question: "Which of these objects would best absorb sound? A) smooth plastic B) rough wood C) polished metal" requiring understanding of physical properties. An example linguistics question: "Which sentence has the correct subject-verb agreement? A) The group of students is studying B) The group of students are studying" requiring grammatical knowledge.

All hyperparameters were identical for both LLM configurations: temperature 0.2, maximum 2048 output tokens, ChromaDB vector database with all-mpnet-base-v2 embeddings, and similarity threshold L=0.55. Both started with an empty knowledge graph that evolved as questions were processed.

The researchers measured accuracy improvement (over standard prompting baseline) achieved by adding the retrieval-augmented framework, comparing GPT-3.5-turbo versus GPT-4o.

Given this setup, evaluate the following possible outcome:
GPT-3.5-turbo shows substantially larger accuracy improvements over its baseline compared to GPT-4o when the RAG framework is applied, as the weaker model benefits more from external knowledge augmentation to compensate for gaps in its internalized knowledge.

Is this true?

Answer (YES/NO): YES